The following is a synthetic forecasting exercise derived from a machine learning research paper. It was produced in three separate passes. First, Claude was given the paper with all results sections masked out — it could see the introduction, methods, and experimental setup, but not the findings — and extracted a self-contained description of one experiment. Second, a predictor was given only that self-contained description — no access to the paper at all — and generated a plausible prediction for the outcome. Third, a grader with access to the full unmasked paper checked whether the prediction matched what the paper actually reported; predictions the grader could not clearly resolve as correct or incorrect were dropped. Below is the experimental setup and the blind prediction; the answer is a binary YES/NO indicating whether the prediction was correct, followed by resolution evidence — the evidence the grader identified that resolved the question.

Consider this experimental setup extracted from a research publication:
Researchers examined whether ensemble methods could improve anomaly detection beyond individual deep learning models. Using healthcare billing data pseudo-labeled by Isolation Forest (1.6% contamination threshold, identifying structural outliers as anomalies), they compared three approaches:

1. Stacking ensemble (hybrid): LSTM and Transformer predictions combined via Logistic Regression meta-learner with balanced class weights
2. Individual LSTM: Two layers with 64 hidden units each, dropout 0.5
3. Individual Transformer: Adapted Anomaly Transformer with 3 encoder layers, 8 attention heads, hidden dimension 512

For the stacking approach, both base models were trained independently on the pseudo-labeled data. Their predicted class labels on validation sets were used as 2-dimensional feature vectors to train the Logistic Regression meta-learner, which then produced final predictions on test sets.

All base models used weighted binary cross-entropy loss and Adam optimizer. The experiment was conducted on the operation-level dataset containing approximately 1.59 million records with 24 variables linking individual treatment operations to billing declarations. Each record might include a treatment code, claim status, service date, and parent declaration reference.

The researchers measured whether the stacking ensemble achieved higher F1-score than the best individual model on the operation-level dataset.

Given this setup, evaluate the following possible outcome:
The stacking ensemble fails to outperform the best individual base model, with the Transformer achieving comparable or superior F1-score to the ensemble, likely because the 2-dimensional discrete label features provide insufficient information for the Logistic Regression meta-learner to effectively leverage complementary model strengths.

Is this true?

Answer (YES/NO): NO